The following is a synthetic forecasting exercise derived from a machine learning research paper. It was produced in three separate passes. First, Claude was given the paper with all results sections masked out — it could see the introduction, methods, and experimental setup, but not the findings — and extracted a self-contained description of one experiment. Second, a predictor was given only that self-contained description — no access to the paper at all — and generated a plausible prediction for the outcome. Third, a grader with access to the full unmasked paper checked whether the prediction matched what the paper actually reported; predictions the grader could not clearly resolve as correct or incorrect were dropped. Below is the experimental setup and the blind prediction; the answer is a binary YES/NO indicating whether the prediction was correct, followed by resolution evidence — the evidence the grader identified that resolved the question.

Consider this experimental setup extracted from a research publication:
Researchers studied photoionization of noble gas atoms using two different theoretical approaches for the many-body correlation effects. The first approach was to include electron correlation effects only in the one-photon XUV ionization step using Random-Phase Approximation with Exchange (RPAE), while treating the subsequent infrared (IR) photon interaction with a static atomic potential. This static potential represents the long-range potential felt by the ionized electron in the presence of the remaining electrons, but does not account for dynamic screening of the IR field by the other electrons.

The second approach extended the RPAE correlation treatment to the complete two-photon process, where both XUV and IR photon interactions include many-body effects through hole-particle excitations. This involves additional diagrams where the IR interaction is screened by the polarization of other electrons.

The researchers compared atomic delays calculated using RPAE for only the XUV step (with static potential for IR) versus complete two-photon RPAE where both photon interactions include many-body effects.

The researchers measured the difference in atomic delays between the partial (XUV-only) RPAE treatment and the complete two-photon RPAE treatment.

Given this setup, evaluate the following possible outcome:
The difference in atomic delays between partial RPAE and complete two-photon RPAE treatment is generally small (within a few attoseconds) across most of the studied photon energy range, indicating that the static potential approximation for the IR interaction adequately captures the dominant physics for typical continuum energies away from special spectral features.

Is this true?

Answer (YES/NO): YES